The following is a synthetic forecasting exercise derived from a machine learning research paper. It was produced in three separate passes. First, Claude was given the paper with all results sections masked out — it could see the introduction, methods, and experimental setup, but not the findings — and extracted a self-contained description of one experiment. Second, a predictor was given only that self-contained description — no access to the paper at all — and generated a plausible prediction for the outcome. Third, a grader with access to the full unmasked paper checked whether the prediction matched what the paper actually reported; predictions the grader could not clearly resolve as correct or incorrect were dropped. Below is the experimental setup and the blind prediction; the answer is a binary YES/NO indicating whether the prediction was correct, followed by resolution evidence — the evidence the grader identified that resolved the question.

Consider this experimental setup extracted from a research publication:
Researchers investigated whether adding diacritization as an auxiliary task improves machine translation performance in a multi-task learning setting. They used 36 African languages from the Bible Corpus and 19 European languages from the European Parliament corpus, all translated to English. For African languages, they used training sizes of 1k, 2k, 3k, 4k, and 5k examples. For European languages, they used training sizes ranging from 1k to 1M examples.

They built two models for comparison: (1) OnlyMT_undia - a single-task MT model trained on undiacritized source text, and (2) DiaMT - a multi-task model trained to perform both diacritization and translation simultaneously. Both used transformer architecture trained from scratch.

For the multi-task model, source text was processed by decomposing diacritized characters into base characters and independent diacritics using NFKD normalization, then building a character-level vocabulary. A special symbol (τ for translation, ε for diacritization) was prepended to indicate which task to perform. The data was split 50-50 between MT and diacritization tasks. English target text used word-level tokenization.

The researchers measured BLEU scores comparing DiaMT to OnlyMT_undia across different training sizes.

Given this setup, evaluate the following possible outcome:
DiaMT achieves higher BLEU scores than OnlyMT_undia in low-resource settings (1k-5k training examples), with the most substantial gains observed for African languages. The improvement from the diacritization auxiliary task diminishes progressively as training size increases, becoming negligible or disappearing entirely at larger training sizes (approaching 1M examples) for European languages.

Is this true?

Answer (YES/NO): NO